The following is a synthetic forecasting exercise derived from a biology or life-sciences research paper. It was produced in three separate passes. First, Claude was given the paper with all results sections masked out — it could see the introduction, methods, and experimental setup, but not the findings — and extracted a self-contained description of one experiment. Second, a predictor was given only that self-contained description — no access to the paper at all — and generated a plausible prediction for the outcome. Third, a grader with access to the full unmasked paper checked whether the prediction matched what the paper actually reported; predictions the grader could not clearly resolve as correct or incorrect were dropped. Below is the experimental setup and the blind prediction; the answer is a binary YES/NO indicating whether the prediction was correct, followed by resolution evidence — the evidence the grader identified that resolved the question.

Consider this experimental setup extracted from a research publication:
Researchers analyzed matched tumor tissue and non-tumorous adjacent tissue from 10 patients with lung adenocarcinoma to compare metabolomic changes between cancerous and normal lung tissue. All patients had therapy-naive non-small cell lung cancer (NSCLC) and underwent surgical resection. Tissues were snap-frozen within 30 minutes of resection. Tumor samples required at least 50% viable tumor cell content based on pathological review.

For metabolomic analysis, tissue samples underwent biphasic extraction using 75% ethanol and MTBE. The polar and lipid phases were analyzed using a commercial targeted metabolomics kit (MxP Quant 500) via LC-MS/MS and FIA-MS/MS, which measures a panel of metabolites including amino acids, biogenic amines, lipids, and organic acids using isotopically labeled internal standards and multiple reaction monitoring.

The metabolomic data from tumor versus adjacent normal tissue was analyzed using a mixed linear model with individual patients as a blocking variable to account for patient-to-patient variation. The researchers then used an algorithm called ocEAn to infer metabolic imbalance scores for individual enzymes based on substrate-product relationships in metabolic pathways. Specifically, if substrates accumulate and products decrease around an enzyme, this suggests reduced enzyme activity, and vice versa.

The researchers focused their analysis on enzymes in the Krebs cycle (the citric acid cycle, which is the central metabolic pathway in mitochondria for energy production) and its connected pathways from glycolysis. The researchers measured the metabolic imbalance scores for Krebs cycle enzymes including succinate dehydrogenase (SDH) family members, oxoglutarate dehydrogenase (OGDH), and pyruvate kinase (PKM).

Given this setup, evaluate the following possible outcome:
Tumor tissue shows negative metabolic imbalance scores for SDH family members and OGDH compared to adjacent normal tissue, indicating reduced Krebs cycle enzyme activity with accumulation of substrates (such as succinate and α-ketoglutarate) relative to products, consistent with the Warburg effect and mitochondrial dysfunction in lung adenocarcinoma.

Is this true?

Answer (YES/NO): NO